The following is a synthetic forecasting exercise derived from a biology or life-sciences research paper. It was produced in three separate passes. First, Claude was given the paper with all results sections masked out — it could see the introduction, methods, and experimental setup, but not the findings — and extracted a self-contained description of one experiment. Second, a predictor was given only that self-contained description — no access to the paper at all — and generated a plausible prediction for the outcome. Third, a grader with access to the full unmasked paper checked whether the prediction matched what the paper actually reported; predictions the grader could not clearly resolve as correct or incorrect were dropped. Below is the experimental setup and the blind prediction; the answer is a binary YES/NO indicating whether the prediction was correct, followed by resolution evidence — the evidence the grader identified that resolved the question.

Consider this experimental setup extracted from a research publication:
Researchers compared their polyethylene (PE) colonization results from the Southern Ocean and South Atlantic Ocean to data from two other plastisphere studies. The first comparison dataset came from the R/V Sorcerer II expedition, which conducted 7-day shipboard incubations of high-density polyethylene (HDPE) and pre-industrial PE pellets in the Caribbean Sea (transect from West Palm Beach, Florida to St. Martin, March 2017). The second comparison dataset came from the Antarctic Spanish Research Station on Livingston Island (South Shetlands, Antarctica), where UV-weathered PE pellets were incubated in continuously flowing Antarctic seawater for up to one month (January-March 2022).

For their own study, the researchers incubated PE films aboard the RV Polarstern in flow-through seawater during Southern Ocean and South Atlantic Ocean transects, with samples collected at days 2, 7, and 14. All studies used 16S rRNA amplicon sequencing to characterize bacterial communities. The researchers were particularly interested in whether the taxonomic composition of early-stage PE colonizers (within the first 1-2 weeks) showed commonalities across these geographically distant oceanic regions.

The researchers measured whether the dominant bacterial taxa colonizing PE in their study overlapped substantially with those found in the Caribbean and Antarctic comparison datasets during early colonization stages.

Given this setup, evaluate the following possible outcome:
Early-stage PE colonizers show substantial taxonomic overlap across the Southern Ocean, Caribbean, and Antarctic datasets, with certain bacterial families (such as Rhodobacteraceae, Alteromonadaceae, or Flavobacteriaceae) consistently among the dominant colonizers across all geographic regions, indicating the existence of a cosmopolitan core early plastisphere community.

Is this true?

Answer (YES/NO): YES